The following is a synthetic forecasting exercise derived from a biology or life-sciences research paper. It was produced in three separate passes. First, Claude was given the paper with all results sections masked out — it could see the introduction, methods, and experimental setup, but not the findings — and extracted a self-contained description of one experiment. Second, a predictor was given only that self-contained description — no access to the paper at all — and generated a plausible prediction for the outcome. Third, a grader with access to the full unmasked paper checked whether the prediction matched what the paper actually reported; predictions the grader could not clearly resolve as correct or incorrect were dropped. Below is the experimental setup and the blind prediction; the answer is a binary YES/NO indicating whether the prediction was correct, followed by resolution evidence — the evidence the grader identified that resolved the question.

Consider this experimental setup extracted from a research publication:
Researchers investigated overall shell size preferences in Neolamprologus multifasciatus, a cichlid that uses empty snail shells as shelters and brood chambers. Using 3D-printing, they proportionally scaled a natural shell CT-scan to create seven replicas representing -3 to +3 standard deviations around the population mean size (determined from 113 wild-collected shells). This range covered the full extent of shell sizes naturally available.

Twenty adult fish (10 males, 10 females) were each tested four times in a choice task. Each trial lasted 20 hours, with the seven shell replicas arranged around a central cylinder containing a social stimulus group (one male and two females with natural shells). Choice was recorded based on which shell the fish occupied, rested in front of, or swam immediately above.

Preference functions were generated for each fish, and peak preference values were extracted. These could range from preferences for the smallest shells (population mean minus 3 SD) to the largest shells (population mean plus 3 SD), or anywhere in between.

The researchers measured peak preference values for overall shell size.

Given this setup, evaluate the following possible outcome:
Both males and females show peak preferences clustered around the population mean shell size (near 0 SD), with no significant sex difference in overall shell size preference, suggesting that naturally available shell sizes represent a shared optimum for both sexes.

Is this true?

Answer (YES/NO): NO